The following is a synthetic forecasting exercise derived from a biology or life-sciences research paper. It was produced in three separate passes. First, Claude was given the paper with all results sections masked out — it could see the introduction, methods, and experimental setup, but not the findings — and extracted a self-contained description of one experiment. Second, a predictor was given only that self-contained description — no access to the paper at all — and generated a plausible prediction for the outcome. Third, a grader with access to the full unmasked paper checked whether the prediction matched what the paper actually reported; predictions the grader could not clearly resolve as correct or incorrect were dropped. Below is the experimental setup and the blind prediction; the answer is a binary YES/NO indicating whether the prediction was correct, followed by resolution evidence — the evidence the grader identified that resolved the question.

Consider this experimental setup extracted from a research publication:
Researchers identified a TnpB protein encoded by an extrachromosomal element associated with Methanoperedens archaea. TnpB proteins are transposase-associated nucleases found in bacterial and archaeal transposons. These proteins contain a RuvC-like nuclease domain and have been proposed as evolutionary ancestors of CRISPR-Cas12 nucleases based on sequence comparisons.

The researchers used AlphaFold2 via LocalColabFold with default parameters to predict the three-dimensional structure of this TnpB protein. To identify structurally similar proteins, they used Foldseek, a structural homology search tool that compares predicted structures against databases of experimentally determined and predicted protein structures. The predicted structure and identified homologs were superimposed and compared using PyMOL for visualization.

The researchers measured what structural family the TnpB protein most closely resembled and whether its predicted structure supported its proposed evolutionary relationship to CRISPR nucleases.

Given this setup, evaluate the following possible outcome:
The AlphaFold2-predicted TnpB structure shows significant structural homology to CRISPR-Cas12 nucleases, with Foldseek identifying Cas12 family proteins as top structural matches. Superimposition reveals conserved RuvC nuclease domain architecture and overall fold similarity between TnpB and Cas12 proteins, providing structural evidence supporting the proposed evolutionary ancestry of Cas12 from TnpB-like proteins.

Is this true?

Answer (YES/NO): YES